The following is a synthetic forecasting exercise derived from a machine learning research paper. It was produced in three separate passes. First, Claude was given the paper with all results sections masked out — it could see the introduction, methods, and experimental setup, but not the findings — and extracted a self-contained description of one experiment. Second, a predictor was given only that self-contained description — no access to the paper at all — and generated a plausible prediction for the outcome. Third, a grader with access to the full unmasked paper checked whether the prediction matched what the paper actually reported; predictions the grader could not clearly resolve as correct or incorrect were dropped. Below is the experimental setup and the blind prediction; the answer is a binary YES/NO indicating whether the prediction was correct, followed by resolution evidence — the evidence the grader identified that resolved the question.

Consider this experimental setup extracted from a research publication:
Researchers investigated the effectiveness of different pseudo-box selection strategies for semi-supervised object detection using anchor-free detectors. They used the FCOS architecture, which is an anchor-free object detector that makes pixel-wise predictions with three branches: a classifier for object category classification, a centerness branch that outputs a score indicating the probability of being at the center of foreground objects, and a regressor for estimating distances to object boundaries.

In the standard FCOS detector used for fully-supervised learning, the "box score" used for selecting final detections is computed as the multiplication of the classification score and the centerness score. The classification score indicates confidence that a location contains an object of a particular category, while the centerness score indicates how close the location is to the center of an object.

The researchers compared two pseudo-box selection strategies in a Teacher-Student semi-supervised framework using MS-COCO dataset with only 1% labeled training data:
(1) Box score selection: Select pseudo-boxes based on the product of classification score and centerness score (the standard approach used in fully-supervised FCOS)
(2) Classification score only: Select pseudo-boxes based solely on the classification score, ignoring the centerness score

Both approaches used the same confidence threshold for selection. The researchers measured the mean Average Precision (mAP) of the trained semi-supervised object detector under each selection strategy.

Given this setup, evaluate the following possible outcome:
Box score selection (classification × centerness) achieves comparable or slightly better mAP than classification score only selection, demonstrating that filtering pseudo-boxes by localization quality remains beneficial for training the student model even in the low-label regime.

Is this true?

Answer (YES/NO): NO